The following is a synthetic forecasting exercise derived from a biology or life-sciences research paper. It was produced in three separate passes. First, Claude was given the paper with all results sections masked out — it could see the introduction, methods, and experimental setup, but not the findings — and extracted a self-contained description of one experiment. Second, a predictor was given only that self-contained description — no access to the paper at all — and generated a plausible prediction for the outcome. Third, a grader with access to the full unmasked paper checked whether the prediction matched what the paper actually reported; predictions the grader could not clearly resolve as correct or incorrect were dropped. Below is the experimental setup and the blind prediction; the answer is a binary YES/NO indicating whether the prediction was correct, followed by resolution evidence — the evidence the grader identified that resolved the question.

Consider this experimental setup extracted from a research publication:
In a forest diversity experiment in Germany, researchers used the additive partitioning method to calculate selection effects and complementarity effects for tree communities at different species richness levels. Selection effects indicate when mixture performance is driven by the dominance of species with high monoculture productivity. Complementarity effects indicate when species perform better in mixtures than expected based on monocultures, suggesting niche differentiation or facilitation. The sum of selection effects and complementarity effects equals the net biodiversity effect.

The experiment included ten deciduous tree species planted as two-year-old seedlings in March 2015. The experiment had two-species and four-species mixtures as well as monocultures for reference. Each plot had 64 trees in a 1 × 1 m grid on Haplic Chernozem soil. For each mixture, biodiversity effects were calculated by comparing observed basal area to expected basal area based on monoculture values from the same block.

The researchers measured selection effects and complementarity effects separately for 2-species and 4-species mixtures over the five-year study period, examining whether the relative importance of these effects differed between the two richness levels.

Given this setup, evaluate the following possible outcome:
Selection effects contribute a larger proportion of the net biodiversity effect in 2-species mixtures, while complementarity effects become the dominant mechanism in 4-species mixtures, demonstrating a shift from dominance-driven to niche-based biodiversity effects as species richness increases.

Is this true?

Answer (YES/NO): NO